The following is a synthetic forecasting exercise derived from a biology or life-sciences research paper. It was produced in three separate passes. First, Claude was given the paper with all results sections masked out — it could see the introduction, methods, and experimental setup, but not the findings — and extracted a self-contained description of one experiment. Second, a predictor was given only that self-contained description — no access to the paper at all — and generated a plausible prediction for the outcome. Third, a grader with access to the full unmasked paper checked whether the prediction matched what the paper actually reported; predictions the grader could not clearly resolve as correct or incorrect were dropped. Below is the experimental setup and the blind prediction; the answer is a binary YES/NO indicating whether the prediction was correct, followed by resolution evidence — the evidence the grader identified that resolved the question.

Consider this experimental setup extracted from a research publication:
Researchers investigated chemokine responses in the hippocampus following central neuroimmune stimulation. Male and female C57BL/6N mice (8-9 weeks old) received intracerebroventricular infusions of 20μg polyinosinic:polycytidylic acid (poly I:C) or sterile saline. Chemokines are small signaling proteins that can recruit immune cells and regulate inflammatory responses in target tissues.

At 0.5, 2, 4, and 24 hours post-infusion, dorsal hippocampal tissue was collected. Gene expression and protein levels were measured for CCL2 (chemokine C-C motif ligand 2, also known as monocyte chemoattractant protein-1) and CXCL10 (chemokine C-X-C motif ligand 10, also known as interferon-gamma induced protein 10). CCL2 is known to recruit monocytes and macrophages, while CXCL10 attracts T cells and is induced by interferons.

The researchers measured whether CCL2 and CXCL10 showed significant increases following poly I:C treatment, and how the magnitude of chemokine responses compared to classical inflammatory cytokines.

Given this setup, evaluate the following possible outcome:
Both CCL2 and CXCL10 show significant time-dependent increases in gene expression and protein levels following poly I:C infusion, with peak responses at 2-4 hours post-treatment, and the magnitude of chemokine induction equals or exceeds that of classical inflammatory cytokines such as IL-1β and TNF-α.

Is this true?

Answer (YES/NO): YES